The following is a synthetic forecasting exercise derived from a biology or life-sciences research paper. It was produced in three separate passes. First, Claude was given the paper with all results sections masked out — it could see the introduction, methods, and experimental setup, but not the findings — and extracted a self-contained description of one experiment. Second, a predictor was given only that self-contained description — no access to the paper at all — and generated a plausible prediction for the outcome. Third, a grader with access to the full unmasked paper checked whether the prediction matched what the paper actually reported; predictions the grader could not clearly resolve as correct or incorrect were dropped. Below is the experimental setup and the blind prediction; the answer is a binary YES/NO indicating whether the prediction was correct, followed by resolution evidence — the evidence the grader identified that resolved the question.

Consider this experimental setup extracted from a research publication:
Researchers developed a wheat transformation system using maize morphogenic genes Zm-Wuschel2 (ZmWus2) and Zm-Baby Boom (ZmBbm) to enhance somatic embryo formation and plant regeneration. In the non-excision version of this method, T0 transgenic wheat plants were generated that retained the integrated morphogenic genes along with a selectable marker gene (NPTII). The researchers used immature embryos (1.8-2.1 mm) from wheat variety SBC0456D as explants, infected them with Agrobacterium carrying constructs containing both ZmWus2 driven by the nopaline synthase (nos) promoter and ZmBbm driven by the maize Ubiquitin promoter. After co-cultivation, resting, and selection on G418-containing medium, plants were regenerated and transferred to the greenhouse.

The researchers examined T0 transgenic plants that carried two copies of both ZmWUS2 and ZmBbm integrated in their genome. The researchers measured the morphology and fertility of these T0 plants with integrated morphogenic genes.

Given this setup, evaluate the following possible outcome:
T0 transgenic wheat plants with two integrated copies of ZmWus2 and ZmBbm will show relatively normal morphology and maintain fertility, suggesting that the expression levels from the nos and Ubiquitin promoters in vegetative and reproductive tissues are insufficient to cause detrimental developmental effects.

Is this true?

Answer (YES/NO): NO